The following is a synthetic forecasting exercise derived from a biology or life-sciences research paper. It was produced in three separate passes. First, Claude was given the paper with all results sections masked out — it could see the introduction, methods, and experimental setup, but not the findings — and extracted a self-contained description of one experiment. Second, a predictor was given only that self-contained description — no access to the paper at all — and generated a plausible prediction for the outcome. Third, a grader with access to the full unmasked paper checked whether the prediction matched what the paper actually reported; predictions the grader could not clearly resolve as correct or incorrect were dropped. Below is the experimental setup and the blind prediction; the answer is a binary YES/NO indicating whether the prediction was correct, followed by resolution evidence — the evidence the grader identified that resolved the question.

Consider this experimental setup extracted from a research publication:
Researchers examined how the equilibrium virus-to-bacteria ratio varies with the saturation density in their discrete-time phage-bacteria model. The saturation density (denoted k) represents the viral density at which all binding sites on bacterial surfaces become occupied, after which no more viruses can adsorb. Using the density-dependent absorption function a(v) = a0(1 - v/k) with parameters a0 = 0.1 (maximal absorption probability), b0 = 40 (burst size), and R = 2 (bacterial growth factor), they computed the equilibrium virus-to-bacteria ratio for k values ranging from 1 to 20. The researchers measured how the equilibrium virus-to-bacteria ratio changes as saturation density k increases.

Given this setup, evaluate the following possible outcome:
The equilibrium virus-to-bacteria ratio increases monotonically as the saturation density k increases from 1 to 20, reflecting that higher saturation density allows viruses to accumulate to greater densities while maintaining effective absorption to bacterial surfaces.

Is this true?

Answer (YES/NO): YES